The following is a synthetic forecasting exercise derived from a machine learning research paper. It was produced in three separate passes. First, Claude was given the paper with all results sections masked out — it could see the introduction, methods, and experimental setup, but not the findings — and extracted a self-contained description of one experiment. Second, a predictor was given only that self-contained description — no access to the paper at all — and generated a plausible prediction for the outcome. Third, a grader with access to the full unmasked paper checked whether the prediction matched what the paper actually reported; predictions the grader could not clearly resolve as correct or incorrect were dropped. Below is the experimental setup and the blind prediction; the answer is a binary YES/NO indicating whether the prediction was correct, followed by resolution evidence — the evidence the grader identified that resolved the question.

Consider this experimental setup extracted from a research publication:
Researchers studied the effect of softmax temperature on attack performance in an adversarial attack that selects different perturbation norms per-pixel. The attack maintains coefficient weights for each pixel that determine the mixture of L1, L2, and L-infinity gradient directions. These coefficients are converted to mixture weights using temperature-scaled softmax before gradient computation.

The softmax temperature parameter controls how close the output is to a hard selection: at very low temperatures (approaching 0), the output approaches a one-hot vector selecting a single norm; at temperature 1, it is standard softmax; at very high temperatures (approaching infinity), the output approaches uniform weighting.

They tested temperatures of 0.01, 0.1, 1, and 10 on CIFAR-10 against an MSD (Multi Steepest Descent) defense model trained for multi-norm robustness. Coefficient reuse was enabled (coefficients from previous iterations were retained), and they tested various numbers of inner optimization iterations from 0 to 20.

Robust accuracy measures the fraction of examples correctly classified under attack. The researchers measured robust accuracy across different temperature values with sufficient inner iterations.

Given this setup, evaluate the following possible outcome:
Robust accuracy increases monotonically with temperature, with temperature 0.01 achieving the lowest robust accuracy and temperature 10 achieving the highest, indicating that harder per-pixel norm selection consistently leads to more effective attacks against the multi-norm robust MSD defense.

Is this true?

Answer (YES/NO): NO